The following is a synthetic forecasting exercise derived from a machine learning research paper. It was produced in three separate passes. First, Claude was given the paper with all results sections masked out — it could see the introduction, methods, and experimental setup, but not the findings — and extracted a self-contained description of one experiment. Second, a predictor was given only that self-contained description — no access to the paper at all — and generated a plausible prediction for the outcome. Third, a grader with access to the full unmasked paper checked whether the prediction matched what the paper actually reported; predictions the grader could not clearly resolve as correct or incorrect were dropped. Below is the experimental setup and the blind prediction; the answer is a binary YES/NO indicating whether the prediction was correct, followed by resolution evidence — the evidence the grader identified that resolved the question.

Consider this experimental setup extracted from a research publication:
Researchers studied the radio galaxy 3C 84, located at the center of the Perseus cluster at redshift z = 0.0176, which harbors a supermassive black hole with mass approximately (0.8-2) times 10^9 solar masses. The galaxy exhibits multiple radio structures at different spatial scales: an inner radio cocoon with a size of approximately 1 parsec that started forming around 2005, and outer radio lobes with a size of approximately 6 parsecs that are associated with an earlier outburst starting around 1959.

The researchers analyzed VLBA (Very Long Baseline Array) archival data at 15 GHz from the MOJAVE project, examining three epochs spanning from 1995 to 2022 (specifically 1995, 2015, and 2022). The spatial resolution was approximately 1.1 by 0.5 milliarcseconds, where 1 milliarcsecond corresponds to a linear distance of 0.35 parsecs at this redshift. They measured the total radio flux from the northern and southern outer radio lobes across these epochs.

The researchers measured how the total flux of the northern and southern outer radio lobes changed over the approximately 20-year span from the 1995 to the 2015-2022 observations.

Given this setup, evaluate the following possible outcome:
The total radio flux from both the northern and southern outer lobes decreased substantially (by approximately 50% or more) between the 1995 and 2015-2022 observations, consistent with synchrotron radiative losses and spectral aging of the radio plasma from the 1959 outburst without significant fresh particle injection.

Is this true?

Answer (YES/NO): YES